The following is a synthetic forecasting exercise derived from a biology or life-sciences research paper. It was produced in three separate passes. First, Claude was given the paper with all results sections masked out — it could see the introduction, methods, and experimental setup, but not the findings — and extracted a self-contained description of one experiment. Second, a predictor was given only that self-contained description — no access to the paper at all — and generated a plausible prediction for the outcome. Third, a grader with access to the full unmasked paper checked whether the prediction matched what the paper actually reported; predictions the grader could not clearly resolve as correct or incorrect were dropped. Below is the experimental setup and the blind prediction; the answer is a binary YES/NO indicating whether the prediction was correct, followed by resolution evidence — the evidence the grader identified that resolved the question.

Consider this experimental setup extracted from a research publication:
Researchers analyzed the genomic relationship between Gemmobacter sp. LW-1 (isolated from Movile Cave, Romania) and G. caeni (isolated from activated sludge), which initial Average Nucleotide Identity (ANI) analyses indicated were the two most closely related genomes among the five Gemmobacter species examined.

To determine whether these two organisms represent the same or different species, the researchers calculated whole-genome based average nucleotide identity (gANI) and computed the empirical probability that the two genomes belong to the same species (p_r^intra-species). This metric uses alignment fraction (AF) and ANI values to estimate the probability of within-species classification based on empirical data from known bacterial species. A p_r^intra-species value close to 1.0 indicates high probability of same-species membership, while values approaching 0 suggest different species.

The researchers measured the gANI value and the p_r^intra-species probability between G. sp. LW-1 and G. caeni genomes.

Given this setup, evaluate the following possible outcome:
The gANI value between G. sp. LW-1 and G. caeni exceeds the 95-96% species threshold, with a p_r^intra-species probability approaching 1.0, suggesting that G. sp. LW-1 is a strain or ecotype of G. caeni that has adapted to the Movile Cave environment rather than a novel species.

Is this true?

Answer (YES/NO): YES